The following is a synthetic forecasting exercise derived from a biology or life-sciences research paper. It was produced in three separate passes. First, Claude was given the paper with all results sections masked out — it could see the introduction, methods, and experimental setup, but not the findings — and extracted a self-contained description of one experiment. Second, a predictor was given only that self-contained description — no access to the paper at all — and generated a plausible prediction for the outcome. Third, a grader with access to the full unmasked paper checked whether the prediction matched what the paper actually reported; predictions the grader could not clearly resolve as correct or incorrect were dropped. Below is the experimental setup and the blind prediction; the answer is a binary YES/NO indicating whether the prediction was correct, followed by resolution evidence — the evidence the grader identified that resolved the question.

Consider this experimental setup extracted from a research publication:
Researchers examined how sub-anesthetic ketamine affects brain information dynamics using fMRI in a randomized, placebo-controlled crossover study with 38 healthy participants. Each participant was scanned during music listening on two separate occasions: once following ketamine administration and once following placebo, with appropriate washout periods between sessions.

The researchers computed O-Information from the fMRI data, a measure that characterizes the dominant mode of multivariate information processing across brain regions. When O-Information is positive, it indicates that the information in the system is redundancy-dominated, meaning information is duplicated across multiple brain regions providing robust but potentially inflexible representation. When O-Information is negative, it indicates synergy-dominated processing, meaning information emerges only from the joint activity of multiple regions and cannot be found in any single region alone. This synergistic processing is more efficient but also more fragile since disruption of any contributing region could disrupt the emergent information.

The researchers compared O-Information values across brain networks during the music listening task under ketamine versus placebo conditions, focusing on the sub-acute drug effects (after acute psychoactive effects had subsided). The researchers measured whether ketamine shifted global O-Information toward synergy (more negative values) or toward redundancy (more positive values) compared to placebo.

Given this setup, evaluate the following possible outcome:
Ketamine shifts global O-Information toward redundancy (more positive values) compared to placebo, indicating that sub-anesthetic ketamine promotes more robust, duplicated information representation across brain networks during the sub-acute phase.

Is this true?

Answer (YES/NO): NO